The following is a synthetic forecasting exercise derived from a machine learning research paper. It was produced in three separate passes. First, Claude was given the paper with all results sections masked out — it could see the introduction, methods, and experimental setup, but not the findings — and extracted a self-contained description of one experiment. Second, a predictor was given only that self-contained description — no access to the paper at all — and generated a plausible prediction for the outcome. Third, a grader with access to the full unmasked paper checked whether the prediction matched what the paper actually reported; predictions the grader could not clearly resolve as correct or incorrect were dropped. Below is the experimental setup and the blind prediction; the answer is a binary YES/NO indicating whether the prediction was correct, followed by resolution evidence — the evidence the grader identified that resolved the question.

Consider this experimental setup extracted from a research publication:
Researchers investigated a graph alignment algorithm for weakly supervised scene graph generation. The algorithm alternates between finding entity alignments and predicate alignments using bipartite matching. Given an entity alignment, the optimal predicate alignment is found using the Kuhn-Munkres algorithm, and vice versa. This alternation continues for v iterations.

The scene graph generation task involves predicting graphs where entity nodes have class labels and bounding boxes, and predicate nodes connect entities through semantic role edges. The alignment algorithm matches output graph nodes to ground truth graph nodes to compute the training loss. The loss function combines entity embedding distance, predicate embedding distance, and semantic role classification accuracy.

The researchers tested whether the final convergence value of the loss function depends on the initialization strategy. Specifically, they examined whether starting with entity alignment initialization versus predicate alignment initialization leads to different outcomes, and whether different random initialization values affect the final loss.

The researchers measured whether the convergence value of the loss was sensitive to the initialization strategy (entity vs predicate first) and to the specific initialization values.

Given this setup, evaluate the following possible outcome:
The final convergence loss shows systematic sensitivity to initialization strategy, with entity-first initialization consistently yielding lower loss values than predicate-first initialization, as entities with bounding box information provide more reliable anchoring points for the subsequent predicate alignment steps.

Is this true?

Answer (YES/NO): NO